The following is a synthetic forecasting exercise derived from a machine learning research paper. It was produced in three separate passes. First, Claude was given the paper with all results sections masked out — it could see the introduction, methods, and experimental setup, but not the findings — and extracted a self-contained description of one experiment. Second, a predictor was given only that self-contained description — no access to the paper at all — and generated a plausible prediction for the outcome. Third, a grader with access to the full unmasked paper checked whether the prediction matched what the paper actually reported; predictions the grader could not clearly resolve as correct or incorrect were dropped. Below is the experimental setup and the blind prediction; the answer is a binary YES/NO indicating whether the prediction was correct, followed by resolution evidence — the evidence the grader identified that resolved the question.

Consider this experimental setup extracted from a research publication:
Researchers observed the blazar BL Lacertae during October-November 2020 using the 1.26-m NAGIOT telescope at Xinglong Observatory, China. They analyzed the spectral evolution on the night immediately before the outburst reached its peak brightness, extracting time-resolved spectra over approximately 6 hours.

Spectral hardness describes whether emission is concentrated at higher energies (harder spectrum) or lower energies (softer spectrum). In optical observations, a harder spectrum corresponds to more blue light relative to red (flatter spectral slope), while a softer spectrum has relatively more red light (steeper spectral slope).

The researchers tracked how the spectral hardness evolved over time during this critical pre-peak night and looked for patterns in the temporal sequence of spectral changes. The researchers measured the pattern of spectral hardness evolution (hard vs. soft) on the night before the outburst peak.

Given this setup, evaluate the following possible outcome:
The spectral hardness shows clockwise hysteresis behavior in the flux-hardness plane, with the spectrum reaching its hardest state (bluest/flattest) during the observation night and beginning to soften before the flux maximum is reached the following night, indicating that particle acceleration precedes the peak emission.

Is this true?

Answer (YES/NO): NO